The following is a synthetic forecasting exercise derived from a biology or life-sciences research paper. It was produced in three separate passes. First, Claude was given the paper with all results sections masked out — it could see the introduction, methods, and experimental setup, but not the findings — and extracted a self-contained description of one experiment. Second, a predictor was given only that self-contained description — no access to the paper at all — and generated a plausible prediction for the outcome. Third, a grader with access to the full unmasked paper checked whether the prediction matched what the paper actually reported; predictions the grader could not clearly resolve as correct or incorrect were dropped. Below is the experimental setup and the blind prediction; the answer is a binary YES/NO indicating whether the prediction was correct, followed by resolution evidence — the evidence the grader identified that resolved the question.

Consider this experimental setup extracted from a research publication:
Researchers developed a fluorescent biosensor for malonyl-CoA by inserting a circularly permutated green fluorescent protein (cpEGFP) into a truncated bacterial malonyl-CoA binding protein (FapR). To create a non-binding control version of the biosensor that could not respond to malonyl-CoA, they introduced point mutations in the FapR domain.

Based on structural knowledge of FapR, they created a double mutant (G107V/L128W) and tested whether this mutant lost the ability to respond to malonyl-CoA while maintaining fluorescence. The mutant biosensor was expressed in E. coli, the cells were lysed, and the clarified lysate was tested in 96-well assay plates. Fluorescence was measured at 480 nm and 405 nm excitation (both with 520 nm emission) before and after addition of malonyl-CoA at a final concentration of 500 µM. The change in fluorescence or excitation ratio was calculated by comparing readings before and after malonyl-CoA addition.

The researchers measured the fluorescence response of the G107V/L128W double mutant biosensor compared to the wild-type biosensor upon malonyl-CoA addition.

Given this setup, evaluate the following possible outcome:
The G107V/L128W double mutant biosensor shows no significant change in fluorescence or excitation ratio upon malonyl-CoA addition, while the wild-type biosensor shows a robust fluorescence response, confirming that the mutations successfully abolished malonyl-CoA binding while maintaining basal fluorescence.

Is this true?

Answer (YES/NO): NO